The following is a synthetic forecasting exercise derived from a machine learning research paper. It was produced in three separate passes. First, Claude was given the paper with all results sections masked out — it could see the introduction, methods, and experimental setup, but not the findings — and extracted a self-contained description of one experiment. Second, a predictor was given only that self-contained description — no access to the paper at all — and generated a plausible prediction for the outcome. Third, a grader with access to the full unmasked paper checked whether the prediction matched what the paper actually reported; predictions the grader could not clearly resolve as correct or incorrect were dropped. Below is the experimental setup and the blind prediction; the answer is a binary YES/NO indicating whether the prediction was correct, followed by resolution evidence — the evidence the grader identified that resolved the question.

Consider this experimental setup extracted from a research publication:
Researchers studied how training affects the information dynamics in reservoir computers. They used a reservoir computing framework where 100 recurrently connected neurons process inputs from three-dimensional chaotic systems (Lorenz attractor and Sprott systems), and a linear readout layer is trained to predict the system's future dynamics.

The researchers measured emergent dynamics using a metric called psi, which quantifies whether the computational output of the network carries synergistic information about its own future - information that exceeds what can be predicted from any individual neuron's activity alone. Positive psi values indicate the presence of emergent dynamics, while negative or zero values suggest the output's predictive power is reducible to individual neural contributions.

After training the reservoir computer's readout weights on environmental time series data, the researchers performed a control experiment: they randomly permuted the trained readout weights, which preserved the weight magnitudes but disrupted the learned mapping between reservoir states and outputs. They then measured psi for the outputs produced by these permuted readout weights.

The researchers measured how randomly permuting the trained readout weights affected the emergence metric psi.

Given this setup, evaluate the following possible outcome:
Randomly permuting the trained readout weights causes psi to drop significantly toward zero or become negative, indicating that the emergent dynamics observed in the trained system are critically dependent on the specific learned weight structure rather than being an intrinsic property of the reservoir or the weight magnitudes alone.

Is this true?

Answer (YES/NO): YES